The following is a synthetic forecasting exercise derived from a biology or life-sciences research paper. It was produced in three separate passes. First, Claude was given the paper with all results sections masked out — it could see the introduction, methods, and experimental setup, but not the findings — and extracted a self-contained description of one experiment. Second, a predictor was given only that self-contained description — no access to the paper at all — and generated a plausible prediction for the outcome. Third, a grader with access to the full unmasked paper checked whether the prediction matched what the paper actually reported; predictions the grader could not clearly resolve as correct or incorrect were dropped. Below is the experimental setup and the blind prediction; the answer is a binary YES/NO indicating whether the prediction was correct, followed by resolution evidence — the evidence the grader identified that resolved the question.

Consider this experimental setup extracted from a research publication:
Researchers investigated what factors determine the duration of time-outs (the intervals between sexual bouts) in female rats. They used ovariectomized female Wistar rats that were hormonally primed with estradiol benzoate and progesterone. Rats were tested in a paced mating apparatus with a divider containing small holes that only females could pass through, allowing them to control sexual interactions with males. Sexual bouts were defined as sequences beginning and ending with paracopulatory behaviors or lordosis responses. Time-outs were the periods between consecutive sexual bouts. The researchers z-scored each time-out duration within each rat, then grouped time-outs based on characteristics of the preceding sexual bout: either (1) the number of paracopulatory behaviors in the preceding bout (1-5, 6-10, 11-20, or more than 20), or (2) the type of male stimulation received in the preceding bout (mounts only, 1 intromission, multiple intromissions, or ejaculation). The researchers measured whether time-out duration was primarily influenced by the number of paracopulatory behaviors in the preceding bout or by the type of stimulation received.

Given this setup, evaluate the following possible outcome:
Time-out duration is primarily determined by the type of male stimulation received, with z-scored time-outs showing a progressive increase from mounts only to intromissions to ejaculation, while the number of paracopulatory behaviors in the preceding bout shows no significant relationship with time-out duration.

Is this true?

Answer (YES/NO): NO